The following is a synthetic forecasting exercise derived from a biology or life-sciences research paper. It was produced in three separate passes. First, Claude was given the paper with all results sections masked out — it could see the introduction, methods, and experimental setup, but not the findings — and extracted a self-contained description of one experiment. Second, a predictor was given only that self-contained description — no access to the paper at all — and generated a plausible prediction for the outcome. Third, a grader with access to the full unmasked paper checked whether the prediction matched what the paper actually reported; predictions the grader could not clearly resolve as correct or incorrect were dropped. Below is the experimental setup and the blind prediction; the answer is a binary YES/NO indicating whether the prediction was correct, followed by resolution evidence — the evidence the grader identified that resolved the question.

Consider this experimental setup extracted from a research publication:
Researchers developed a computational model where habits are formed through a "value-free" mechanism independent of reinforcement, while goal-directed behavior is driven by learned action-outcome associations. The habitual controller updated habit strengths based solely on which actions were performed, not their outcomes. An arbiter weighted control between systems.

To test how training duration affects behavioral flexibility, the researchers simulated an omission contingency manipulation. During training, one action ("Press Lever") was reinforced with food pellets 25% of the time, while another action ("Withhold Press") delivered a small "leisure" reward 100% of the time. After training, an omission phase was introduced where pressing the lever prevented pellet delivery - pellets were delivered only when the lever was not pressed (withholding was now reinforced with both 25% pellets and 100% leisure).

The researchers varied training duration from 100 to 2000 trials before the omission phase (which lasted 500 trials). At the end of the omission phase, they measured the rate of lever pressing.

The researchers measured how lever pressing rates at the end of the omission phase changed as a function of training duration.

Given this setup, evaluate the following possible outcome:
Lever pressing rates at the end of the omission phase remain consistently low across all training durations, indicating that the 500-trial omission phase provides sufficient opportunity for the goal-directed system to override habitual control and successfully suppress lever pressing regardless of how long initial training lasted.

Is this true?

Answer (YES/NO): NO